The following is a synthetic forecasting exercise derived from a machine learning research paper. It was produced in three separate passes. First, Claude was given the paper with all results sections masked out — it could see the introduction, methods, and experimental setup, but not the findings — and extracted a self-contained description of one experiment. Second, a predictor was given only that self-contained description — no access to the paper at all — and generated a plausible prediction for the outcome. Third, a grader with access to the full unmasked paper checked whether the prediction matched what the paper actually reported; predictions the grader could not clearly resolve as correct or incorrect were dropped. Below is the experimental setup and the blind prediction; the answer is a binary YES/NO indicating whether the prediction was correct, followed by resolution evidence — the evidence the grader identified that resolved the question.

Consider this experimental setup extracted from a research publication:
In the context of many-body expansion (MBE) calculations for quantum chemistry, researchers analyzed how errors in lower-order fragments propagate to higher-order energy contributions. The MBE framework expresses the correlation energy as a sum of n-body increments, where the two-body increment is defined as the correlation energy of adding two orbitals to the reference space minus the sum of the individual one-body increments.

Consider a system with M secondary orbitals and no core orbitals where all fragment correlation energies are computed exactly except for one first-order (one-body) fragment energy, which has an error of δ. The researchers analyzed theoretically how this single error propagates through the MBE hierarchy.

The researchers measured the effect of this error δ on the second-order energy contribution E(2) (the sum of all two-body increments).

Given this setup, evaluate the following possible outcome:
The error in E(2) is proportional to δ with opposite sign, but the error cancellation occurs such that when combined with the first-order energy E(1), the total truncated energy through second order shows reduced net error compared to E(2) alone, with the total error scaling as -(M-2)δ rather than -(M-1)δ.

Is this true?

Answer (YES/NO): NO